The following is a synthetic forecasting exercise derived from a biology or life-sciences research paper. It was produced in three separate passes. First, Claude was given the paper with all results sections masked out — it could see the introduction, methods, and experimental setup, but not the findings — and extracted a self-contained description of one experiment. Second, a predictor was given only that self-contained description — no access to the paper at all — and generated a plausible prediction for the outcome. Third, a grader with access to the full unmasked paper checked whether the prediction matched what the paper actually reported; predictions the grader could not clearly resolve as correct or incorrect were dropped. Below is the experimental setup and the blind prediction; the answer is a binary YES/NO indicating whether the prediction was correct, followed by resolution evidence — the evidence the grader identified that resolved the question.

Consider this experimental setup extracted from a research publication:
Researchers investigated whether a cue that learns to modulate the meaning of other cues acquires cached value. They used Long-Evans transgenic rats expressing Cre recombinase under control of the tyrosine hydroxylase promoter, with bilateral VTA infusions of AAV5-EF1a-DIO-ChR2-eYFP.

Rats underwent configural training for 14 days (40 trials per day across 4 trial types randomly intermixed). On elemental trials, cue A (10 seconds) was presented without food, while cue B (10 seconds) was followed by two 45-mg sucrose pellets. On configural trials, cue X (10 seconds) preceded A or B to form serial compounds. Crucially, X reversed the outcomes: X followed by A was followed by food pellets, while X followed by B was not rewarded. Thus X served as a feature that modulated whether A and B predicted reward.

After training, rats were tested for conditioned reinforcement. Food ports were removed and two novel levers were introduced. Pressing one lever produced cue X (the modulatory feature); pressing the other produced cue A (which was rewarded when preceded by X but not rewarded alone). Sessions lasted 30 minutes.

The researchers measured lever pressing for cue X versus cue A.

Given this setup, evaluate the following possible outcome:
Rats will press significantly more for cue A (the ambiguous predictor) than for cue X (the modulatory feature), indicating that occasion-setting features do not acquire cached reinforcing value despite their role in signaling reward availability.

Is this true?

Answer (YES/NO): NO